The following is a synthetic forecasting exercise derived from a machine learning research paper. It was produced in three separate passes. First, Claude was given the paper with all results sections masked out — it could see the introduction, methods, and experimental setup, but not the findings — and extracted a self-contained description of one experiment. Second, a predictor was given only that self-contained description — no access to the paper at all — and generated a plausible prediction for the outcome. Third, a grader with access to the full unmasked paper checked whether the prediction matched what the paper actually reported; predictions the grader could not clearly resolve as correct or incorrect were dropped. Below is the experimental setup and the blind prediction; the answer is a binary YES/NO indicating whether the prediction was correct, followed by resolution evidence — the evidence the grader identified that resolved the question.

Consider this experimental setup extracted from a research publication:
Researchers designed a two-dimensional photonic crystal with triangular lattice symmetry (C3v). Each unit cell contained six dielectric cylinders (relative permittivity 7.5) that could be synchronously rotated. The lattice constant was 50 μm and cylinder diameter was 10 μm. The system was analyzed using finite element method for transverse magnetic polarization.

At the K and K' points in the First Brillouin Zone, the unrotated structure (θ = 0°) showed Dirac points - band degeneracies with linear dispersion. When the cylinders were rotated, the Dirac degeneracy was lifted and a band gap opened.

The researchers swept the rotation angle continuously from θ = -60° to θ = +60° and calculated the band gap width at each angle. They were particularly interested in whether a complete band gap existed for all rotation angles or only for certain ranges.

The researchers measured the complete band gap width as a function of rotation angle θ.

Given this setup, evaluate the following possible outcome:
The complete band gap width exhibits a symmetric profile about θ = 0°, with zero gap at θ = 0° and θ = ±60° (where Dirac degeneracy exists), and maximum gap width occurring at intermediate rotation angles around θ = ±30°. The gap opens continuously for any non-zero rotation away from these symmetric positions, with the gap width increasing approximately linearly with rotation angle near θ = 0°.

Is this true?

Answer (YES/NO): NO